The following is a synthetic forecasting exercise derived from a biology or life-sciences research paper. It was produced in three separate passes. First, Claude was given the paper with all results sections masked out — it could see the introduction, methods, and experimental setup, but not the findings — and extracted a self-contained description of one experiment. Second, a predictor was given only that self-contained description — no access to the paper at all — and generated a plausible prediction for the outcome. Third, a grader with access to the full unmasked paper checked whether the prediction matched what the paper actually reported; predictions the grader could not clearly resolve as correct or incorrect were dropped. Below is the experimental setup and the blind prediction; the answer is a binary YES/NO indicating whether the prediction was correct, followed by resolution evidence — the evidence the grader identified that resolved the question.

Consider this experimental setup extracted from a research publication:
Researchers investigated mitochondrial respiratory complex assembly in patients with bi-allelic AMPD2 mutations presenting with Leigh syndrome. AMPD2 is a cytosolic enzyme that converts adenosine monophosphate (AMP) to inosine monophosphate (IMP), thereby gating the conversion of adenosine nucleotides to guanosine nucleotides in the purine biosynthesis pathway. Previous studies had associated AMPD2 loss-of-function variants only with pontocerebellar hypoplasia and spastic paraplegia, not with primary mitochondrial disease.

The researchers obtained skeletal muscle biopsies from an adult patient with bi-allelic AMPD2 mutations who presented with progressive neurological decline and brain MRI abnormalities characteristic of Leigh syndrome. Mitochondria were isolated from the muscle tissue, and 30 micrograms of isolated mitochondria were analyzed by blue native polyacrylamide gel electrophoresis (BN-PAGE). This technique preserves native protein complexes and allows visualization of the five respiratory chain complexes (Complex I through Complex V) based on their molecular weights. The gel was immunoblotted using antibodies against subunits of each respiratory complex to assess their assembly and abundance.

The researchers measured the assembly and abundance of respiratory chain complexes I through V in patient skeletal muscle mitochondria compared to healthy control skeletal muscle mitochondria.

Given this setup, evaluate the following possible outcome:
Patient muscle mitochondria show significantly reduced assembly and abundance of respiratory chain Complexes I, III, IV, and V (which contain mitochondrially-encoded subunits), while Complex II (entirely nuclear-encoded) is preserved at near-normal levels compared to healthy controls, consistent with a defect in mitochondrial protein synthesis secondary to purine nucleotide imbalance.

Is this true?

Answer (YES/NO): NO